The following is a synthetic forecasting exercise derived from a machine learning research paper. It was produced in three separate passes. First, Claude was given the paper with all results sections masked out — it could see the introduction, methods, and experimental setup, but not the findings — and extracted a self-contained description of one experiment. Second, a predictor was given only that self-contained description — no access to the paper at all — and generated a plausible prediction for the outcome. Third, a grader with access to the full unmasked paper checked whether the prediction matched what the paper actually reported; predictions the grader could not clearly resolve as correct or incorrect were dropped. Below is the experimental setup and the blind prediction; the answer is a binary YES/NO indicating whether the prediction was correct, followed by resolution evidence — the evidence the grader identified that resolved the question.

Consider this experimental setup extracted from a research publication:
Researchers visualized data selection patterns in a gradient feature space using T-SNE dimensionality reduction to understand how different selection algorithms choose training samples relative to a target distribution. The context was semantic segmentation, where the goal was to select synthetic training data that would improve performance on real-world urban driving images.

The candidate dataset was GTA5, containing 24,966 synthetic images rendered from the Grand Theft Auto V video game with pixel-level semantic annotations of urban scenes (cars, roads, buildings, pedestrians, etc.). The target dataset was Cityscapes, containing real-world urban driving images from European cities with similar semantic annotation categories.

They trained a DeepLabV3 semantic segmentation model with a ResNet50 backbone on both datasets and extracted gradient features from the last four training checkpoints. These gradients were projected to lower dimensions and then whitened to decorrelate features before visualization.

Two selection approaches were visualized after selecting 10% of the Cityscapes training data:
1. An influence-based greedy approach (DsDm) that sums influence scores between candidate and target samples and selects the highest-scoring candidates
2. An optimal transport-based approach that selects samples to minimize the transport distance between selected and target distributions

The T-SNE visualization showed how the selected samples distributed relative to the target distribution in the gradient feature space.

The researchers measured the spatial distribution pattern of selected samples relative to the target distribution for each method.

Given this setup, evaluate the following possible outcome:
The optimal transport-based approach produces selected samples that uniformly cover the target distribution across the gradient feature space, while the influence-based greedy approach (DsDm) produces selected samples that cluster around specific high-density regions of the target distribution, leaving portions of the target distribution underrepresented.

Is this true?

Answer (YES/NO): NO